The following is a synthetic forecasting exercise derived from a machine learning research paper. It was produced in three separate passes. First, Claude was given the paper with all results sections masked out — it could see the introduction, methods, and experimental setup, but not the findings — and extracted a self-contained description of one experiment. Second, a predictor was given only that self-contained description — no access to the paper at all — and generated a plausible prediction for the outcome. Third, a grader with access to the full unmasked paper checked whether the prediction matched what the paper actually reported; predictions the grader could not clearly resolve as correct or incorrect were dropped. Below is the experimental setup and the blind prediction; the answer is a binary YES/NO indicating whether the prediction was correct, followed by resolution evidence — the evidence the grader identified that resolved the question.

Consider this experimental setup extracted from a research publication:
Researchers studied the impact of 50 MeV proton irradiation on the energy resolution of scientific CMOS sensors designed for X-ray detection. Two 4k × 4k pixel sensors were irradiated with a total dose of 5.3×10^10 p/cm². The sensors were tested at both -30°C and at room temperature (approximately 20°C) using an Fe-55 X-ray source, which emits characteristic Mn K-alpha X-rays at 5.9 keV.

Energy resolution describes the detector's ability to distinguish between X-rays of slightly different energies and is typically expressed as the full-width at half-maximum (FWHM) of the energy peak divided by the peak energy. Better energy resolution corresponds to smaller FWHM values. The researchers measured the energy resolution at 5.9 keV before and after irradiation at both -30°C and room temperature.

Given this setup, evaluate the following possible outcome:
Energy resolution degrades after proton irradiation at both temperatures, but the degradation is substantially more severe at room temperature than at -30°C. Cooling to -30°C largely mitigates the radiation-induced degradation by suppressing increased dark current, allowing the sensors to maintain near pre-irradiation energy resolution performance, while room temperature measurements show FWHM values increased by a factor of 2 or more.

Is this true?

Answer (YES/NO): NO